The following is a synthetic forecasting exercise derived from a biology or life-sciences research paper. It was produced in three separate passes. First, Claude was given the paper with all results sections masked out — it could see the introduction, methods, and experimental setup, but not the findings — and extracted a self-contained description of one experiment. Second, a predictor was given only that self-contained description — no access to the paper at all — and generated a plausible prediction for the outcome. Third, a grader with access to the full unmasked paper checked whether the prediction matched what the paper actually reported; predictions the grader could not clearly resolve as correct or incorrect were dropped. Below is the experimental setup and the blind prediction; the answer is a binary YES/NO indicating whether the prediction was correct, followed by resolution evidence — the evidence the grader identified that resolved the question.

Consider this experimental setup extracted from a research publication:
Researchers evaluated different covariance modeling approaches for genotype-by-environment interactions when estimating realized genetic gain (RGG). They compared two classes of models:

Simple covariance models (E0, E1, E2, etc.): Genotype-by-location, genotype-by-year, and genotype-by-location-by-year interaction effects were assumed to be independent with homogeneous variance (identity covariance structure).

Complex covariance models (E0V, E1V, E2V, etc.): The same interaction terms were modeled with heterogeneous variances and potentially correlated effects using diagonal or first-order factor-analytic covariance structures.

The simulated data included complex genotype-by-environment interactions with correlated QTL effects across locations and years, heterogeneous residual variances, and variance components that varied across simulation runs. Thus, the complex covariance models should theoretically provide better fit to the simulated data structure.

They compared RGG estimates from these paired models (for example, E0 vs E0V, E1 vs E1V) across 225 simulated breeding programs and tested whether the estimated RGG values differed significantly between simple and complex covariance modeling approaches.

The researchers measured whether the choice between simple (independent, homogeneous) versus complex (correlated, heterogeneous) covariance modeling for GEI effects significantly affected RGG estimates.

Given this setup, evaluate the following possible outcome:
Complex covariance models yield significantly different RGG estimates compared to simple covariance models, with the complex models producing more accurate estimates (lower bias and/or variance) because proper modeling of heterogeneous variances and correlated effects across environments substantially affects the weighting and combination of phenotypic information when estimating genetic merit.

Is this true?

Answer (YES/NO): NO